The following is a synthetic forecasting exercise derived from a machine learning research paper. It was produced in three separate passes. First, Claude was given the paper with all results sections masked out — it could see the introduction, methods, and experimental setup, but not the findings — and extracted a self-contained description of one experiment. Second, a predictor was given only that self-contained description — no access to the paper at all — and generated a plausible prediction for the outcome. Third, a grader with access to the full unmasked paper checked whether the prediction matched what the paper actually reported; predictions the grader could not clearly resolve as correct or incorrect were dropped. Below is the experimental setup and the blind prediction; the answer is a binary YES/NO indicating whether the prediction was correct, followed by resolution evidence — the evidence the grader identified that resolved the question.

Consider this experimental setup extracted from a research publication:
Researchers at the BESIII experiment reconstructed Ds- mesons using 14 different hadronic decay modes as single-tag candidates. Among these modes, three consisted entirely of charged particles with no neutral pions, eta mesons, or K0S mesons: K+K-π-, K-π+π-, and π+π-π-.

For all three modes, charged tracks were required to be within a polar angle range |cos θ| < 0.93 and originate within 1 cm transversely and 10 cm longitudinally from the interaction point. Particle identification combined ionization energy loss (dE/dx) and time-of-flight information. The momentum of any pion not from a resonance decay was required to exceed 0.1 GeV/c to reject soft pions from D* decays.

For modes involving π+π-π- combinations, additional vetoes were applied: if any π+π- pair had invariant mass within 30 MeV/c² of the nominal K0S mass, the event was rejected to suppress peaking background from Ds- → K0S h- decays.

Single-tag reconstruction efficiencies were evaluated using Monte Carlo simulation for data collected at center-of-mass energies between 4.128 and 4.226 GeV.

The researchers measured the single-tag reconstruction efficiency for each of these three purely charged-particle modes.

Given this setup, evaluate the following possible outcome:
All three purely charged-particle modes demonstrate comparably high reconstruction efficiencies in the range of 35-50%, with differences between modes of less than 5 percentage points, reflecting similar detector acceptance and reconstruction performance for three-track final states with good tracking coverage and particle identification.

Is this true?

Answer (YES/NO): NO